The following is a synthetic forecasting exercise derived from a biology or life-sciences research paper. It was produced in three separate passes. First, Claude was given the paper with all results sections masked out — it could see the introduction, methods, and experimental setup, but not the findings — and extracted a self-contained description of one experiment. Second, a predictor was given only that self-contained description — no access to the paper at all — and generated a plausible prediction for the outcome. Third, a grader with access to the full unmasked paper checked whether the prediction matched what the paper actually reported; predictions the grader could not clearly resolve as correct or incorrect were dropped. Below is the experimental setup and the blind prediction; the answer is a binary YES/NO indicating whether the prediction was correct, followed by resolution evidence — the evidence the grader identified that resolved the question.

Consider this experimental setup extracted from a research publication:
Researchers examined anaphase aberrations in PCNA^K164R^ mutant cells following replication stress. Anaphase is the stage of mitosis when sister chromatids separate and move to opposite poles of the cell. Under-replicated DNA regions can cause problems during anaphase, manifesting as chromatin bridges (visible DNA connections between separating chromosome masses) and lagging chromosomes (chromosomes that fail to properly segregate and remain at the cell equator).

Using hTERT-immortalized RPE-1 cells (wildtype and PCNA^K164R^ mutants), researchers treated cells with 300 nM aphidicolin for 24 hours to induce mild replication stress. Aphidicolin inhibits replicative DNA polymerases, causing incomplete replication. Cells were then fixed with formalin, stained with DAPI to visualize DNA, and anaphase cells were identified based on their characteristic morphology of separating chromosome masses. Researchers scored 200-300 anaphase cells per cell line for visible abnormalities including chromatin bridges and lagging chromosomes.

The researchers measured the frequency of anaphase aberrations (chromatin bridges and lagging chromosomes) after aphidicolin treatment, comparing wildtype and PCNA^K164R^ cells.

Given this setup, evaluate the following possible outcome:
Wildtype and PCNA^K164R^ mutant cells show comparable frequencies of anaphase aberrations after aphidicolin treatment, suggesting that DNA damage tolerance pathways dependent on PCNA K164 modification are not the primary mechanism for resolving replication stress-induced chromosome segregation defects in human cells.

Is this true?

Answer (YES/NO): NO